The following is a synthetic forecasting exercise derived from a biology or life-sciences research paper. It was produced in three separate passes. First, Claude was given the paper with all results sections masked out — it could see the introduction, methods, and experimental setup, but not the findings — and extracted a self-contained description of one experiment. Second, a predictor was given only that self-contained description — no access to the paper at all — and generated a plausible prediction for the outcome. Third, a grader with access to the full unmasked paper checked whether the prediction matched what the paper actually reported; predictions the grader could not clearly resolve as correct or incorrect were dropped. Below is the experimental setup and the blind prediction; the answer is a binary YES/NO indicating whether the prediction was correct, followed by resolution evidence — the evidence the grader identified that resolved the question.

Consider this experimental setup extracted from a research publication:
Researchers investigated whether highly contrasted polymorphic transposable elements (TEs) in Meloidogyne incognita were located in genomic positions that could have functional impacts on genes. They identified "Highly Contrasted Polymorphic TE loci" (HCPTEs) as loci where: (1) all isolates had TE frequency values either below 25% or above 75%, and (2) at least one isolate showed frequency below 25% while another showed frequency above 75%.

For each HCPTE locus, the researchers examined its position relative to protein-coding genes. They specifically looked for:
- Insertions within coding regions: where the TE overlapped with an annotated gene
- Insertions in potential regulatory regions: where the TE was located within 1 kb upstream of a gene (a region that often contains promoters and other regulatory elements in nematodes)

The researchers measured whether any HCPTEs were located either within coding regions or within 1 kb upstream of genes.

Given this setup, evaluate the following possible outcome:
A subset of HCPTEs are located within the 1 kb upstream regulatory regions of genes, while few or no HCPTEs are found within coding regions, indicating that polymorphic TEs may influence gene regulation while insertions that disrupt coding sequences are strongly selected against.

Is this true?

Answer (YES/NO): NO